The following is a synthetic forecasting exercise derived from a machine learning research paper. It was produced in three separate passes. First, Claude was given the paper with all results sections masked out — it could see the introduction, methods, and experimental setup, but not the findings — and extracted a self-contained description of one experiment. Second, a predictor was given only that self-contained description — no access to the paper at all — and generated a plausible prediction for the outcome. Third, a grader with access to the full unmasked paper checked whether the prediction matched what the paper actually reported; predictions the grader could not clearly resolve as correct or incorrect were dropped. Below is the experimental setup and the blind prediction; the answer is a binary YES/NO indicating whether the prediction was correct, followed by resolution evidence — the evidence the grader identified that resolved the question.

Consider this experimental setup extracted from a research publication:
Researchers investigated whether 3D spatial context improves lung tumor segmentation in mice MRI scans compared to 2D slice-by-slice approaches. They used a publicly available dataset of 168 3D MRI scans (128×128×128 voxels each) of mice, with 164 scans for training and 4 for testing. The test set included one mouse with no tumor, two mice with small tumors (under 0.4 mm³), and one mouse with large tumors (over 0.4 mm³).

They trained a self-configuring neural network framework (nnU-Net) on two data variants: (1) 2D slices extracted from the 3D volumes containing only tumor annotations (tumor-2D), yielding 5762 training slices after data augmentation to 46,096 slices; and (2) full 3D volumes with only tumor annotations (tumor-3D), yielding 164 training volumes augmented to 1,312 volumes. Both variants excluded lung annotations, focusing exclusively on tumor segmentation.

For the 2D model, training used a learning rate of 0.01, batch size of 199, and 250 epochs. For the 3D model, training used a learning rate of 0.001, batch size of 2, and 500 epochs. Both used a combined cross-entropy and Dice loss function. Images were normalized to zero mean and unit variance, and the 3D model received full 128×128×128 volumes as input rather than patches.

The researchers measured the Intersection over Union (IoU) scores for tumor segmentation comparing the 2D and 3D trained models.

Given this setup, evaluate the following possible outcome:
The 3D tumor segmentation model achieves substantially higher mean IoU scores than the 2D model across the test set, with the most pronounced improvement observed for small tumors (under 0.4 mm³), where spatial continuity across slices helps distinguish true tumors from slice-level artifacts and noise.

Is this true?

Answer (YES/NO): NO